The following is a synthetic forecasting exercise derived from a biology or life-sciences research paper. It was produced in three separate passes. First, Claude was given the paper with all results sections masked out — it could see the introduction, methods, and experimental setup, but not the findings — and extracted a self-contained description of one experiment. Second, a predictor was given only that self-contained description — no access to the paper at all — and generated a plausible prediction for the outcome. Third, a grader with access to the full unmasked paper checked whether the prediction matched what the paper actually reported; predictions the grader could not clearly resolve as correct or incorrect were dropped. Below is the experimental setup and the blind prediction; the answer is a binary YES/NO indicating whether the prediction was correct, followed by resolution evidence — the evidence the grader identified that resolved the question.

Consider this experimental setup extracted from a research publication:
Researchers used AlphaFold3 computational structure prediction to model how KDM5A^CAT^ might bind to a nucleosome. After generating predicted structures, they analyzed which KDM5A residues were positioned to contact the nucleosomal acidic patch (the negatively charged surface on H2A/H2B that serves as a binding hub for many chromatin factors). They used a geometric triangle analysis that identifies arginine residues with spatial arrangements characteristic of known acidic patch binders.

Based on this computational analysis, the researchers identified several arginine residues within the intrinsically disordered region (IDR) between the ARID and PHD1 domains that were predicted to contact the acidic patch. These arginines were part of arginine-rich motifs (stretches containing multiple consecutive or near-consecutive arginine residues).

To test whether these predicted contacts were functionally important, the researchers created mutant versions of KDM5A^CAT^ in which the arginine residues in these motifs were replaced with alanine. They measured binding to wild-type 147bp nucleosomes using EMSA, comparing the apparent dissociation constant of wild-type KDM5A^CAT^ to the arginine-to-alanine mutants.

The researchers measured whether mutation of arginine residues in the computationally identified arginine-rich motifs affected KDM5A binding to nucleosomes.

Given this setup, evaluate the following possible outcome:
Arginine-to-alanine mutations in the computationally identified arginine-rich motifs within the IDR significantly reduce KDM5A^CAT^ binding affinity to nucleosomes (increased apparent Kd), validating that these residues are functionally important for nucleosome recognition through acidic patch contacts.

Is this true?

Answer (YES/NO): YES